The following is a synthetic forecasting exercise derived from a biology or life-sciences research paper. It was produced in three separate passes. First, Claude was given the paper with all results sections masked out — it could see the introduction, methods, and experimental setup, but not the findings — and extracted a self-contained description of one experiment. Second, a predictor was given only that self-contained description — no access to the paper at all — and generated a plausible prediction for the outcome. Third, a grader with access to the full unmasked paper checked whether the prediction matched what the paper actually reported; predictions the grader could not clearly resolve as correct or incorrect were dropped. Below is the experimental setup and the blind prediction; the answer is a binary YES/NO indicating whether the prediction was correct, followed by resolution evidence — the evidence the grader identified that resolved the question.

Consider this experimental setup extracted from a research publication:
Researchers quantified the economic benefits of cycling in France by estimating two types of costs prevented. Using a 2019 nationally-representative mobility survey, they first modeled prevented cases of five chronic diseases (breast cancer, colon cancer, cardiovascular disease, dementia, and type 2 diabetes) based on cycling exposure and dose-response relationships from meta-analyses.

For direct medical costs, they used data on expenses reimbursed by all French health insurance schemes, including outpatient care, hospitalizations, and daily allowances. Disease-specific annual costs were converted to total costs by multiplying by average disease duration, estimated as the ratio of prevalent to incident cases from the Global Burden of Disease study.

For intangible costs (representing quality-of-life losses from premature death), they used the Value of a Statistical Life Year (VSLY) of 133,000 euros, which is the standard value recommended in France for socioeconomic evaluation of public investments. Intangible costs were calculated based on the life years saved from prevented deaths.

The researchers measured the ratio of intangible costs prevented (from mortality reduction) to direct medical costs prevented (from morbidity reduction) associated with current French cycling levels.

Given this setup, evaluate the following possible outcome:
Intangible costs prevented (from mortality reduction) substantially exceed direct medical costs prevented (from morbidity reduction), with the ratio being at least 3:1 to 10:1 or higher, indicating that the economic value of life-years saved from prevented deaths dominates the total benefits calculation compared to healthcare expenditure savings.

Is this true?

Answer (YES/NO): YES